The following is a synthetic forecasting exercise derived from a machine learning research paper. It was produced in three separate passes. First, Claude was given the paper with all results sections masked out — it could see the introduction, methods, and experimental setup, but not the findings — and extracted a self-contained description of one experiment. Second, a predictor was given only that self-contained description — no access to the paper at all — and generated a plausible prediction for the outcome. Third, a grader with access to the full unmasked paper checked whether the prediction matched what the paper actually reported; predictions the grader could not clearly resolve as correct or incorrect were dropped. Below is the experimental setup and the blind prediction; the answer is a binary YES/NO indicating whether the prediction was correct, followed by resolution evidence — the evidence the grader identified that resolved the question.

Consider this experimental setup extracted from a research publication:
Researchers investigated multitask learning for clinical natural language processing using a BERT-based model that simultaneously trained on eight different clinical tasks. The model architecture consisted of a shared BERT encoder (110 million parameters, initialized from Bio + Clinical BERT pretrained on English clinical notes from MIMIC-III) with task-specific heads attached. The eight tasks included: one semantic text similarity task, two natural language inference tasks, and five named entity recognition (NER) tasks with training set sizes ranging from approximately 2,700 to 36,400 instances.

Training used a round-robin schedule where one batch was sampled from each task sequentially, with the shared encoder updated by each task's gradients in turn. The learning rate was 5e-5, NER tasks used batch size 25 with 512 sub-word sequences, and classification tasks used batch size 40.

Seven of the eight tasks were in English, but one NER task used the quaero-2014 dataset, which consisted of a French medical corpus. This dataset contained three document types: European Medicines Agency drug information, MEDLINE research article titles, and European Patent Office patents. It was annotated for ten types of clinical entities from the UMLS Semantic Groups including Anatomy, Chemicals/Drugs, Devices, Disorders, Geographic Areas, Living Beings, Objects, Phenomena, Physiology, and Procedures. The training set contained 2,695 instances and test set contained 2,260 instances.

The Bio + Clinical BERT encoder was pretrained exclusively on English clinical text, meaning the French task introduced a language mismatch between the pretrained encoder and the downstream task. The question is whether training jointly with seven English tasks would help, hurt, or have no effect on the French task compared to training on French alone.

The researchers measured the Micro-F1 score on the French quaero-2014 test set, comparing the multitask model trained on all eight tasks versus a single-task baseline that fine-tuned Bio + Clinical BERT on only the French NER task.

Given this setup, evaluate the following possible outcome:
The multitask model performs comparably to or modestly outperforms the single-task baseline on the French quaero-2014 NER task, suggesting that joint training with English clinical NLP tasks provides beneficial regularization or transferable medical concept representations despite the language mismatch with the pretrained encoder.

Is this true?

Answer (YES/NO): NO